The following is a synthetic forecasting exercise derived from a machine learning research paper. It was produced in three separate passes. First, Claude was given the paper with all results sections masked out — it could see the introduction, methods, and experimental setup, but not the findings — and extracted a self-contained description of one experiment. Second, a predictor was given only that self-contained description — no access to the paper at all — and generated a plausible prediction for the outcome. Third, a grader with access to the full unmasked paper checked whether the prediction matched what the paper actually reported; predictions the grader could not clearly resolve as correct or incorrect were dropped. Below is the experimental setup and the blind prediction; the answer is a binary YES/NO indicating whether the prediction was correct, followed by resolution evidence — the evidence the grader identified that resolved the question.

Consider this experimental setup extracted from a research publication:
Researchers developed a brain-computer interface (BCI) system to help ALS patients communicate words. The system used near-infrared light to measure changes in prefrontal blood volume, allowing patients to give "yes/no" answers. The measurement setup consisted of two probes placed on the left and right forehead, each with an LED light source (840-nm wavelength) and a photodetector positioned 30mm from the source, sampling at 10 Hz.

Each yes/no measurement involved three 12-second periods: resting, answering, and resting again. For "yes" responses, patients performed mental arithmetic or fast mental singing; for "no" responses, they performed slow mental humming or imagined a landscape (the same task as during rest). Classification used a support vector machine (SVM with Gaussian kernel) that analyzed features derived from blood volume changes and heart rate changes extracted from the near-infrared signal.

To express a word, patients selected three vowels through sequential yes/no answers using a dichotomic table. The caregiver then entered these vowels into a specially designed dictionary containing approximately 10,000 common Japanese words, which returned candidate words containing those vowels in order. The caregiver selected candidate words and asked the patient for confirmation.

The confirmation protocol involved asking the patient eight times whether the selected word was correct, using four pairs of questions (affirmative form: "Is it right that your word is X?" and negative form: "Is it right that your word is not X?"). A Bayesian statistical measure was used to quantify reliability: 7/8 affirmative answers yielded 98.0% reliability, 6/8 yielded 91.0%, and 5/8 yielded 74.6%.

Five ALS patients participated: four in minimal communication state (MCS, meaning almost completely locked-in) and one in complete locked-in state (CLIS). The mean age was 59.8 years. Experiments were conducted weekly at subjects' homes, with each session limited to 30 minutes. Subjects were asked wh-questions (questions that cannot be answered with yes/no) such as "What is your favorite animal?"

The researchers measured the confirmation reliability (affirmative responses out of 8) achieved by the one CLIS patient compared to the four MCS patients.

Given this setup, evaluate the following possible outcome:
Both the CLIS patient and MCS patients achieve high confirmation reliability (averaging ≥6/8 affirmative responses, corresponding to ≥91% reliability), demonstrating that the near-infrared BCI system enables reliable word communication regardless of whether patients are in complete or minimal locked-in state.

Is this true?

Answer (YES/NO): NO